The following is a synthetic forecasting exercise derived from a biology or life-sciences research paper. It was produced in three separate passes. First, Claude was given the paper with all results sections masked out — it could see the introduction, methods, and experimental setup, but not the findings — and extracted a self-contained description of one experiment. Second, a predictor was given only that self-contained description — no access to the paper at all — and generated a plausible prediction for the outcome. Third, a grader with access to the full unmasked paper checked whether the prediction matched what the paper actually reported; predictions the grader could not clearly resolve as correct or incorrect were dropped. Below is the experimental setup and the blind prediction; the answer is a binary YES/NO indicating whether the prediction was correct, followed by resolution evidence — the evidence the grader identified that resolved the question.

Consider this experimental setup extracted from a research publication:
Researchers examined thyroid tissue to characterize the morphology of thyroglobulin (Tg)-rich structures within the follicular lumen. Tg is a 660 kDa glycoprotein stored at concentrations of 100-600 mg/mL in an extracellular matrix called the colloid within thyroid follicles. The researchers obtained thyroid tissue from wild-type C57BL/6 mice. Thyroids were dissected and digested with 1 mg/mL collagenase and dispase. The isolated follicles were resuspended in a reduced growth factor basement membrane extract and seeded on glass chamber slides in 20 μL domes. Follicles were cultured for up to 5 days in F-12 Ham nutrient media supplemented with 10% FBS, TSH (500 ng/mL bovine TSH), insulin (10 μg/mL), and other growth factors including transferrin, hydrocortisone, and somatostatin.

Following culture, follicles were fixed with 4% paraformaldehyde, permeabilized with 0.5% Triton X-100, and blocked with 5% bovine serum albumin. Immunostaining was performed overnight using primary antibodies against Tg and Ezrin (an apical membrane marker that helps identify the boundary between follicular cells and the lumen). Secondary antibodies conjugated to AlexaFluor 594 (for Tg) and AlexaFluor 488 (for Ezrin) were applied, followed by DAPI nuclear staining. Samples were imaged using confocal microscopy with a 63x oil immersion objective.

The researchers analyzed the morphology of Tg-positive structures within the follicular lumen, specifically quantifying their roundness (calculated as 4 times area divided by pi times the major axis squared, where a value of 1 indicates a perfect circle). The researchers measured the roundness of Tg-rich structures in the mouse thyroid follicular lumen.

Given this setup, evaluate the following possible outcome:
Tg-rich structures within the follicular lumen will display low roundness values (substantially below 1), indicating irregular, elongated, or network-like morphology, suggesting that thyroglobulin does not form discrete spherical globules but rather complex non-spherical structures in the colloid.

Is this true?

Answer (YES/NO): NO